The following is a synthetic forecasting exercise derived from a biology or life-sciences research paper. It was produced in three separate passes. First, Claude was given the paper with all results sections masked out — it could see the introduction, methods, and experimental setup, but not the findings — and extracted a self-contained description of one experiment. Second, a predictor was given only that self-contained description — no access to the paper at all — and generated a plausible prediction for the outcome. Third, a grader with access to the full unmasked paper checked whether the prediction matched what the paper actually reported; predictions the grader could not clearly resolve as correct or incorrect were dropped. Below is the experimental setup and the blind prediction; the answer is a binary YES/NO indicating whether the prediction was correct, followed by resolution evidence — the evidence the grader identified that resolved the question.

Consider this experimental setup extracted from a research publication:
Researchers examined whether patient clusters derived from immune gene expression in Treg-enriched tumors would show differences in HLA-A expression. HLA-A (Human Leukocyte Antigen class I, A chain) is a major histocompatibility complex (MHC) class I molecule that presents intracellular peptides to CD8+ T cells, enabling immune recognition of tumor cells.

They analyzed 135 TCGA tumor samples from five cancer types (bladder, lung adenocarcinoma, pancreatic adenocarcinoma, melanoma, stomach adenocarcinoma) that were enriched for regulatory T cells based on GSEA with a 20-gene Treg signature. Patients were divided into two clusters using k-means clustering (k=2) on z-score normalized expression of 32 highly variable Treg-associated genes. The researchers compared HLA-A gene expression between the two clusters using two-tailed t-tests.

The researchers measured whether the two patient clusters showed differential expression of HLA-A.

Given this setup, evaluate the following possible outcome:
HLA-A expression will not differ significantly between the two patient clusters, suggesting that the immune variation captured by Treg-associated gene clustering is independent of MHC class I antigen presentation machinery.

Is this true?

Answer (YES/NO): NO